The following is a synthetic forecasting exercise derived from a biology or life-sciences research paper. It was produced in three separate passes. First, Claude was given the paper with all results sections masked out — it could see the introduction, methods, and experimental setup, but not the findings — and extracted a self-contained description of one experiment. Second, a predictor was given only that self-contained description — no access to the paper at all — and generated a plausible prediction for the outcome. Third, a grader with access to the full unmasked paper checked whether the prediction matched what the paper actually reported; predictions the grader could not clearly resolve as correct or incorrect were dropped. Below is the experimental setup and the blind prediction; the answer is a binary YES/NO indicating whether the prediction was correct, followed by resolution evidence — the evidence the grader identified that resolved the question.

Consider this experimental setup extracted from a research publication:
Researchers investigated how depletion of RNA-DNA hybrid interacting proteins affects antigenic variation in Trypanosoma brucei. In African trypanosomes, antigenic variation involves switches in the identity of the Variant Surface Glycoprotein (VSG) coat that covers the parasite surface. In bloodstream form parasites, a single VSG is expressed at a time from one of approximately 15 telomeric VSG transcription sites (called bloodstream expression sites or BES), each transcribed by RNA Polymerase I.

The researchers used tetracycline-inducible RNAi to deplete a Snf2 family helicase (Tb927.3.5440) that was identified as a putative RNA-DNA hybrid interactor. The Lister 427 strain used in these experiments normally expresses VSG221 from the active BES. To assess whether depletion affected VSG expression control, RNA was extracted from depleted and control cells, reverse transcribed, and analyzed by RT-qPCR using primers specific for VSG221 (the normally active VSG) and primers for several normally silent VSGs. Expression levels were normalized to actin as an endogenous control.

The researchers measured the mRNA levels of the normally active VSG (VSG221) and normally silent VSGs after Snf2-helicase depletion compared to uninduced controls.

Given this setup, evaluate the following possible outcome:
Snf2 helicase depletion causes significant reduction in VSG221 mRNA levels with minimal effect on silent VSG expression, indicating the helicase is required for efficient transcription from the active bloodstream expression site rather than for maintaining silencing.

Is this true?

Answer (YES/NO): NO